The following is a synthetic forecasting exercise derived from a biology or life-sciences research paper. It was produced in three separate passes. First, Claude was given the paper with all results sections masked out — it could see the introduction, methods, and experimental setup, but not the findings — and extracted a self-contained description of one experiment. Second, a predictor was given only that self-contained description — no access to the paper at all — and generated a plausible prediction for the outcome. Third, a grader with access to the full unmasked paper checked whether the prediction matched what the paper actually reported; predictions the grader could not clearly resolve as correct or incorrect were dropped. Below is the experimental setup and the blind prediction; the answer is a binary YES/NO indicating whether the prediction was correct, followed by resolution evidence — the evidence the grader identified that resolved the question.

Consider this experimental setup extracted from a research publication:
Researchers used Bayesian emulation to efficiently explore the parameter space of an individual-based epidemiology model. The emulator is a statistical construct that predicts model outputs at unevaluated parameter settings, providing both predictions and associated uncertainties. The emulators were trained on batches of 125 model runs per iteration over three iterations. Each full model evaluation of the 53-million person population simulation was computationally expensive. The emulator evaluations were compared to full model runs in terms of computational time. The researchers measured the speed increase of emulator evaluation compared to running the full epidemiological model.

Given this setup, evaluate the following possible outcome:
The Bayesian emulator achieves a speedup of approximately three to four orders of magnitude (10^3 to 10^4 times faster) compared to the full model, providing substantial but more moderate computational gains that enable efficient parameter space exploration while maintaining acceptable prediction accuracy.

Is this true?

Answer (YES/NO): NO